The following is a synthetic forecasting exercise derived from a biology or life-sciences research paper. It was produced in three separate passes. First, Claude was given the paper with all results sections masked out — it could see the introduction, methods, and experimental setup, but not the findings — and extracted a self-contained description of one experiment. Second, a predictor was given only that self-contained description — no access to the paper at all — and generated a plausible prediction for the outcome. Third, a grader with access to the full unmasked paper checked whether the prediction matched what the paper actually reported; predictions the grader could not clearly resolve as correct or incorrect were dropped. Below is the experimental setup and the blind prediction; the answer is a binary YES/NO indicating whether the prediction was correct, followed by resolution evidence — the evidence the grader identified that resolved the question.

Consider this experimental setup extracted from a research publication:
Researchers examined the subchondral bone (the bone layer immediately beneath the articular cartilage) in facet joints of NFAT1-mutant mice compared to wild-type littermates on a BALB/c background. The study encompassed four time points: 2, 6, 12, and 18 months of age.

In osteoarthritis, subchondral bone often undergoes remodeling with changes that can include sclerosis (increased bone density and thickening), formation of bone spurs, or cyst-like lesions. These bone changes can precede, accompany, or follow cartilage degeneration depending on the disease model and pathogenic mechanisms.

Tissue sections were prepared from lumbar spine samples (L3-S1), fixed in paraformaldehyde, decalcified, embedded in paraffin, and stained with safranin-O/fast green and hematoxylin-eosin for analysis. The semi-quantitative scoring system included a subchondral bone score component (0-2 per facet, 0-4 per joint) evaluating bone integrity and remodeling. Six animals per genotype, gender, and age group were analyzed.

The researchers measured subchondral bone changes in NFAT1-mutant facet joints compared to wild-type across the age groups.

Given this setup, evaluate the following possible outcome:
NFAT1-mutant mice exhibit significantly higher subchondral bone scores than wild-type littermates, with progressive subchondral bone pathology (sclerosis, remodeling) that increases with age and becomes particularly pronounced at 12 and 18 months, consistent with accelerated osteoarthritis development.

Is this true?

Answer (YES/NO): NO